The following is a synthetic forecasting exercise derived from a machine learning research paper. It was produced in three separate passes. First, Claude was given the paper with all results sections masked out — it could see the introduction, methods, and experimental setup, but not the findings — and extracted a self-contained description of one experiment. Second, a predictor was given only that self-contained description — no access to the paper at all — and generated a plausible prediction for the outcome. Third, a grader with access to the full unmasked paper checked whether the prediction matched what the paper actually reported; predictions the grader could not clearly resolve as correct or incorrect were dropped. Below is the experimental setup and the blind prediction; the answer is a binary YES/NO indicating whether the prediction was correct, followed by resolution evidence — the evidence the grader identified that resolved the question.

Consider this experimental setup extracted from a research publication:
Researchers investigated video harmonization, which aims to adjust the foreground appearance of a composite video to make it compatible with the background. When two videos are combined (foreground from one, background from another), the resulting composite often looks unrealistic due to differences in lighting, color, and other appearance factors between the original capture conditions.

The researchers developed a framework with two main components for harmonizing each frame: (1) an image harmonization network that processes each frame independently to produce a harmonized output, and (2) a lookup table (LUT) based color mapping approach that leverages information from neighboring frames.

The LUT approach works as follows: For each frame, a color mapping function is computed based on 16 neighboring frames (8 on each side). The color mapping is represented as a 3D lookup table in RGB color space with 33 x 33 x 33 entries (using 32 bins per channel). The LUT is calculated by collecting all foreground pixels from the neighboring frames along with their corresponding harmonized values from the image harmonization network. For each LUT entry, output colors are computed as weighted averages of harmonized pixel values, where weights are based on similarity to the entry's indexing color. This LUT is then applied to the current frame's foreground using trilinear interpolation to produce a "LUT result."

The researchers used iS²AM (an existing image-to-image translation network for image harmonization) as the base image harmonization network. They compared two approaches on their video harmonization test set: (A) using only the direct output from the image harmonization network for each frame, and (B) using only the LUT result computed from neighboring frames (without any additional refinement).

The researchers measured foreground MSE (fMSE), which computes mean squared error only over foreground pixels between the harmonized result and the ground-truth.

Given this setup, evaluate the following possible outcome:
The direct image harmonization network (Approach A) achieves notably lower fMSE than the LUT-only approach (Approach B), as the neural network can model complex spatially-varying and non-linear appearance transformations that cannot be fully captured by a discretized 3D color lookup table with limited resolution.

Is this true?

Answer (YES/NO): NO